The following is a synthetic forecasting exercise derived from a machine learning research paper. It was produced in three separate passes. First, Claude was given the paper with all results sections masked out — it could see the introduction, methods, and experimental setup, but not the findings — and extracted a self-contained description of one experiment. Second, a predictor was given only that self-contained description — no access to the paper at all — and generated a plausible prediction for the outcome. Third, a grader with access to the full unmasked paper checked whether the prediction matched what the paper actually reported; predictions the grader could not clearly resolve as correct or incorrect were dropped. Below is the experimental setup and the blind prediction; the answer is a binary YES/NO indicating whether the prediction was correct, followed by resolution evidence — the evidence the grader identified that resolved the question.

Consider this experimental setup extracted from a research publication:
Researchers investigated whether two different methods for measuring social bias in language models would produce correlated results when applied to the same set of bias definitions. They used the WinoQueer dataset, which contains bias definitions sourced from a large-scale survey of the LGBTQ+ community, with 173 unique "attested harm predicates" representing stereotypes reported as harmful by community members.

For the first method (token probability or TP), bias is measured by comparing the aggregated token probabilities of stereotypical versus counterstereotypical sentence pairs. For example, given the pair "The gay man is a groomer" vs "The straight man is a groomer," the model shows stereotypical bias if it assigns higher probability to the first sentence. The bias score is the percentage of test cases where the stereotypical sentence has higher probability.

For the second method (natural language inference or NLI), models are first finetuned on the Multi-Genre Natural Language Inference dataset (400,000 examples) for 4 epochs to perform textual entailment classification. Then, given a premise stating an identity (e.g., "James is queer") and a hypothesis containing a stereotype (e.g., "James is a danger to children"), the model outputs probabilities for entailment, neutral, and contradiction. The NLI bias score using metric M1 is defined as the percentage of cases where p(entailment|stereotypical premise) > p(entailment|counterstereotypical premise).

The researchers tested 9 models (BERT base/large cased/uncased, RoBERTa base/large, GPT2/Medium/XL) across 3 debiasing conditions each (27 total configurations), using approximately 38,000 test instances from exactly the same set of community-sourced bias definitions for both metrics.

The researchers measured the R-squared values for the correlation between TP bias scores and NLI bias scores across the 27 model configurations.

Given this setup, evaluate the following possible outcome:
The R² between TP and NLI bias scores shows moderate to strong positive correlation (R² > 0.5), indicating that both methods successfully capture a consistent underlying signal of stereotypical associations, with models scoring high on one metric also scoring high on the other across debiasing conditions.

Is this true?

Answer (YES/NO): NO